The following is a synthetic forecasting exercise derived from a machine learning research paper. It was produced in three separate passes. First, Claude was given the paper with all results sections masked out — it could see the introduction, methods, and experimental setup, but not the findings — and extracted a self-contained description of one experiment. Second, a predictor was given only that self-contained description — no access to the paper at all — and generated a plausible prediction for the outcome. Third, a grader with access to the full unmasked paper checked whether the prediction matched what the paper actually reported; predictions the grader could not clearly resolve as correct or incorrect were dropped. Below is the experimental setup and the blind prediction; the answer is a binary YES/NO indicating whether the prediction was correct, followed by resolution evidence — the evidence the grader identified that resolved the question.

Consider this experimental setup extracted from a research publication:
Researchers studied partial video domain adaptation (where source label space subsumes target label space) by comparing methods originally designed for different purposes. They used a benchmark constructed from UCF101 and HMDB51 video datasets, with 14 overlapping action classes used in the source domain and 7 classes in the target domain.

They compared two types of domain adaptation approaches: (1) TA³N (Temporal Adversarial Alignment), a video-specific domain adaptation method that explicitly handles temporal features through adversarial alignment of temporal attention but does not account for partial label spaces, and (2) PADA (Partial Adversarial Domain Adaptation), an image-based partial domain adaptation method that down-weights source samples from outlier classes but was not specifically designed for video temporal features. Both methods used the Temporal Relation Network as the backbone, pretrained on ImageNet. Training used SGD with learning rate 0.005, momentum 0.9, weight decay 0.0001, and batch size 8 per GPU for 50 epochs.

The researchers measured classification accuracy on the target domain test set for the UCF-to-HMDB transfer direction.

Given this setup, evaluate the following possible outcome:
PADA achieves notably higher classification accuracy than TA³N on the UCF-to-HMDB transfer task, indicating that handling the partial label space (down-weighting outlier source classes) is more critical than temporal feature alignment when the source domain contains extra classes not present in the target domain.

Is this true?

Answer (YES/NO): YES